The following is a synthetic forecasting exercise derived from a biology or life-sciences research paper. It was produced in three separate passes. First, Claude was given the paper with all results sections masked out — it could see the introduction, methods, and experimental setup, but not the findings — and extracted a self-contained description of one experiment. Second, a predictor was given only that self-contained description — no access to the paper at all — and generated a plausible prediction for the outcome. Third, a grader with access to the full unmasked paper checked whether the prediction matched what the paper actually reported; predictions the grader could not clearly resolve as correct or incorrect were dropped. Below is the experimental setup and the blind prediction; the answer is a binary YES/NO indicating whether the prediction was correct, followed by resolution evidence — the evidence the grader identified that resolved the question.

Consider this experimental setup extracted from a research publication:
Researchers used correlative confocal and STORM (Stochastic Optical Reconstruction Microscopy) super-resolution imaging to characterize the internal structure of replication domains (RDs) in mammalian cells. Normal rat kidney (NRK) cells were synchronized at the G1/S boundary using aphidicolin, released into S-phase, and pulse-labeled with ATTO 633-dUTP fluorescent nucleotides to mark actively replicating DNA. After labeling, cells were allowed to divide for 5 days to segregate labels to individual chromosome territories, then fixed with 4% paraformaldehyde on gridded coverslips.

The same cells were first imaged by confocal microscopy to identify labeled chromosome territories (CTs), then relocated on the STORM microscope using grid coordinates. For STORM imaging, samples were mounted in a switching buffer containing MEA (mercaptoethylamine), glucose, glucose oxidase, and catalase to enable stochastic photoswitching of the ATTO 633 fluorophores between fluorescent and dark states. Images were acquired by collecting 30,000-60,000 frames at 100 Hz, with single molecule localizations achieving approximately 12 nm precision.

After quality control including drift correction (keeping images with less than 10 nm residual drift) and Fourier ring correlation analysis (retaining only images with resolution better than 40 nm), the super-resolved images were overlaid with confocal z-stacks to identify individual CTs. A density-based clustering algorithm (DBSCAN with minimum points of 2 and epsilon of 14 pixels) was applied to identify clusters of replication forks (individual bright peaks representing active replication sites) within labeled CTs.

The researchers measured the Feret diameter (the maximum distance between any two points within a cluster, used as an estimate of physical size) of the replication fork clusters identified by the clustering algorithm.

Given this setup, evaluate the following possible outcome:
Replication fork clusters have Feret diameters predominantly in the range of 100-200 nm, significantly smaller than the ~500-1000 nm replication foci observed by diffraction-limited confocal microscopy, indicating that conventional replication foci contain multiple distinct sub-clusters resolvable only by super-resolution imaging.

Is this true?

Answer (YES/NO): NO